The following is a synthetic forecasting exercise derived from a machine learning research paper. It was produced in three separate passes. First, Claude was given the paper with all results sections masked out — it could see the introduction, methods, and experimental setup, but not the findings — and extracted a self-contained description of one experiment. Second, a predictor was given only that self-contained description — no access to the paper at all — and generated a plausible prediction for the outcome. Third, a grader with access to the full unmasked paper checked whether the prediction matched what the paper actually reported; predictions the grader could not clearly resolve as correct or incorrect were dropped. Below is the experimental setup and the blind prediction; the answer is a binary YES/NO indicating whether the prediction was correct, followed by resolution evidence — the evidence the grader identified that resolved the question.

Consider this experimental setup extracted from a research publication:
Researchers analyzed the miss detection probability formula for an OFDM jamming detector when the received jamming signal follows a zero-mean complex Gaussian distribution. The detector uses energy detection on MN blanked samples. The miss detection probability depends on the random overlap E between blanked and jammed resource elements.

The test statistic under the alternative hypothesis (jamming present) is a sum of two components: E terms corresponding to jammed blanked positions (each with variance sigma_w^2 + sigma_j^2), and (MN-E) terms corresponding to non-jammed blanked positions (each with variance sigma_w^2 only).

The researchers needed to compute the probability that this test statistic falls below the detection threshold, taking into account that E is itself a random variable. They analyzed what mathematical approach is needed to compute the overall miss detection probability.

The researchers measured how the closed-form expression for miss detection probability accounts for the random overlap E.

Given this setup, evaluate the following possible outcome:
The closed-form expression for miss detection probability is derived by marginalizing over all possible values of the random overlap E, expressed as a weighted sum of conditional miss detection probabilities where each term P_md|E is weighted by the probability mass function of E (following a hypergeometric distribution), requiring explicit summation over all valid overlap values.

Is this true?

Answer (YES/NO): YES